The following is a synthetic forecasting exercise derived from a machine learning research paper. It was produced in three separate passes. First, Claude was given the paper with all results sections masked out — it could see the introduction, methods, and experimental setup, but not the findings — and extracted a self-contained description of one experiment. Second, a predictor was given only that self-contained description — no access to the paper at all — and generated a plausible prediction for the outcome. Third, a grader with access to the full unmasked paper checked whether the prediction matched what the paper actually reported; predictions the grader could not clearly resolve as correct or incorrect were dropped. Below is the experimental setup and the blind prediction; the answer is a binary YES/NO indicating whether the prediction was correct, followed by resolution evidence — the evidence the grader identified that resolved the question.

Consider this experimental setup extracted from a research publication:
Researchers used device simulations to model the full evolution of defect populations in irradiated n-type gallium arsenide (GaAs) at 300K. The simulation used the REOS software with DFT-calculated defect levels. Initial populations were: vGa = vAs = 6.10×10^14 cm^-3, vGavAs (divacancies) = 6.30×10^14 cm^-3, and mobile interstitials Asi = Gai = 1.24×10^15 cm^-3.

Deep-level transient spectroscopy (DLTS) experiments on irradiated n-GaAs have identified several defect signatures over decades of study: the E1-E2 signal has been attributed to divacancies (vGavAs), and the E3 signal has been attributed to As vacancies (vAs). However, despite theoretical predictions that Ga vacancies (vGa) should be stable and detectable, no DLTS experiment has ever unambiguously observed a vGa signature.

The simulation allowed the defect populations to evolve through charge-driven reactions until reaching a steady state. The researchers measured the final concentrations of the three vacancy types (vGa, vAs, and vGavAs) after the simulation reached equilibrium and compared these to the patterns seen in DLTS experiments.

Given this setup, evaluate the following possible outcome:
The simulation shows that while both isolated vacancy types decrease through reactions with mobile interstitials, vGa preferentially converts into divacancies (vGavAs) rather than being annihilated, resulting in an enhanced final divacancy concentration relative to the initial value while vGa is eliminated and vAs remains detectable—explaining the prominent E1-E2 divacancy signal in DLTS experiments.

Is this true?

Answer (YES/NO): NO